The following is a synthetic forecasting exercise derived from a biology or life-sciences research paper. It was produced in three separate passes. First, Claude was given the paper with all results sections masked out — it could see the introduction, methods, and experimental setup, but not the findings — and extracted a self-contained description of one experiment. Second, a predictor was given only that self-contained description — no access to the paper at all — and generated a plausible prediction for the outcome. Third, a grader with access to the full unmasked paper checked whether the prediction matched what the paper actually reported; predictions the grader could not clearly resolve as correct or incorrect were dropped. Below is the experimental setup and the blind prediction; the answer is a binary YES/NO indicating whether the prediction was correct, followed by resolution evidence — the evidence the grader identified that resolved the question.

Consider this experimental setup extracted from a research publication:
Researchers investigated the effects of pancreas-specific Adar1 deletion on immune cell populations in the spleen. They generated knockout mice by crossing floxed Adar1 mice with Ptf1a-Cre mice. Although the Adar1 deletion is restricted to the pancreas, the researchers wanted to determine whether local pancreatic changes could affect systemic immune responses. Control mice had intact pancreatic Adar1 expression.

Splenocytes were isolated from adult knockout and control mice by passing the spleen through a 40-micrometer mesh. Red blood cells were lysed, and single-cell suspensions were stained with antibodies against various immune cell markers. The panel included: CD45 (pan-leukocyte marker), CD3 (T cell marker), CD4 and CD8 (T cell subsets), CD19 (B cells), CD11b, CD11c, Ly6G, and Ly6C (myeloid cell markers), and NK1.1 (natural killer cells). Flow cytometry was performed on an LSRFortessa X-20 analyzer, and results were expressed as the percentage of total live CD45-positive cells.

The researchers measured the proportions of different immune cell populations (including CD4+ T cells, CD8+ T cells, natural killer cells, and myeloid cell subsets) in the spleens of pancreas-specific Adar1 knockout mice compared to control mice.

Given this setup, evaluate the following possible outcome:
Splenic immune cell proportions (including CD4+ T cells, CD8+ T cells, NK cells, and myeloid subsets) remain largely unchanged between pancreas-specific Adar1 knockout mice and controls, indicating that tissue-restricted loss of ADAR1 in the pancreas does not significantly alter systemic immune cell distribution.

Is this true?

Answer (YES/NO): NO